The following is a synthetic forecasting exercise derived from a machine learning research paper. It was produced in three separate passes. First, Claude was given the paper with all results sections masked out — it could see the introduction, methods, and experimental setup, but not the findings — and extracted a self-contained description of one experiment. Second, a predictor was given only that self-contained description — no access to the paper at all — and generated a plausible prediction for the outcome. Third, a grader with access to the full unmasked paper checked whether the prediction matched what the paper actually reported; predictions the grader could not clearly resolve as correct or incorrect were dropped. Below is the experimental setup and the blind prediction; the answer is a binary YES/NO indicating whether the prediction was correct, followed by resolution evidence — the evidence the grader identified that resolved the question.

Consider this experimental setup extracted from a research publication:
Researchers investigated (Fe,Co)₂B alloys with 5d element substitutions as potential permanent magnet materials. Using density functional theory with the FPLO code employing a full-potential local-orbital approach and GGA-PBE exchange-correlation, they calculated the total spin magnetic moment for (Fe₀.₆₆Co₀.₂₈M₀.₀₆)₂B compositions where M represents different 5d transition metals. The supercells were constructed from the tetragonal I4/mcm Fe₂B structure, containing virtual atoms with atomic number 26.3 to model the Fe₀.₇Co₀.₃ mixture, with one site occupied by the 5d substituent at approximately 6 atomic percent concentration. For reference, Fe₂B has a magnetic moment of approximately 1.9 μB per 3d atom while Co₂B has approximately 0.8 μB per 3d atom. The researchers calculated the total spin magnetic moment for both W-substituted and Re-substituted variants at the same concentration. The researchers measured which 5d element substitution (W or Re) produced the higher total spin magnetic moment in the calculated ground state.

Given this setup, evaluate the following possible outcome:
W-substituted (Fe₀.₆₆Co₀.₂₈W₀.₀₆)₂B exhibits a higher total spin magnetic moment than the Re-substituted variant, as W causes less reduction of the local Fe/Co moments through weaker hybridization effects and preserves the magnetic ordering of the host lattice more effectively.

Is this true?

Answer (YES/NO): NO